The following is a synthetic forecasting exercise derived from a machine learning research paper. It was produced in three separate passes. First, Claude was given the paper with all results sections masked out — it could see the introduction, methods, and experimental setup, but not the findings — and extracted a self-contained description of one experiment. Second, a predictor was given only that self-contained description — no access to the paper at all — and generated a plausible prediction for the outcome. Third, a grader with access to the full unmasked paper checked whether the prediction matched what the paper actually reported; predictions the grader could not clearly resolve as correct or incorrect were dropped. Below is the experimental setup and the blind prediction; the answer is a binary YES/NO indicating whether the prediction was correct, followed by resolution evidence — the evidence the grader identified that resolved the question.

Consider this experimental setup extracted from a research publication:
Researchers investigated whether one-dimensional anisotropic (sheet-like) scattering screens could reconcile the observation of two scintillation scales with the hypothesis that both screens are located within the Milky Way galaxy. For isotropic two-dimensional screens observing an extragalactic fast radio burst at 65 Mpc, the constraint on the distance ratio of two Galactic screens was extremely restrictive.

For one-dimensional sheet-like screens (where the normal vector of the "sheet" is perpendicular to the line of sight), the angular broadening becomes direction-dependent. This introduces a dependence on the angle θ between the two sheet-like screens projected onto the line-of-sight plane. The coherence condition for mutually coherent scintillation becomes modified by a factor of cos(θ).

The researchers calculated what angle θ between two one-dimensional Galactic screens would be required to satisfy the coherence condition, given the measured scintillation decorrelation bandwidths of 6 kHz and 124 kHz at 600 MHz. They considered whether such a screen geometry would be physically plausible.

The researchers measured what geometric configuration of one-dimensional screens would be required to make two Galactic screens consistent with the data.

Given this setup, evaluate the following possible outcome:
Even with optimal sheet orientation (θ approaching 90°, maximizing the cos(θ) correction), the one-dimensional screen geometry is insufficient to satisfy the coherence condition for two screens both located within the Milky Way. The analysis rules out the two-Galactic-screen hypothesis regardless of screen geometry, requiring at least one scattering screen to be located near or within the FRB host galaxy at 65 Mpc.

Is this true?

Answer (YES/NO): NO